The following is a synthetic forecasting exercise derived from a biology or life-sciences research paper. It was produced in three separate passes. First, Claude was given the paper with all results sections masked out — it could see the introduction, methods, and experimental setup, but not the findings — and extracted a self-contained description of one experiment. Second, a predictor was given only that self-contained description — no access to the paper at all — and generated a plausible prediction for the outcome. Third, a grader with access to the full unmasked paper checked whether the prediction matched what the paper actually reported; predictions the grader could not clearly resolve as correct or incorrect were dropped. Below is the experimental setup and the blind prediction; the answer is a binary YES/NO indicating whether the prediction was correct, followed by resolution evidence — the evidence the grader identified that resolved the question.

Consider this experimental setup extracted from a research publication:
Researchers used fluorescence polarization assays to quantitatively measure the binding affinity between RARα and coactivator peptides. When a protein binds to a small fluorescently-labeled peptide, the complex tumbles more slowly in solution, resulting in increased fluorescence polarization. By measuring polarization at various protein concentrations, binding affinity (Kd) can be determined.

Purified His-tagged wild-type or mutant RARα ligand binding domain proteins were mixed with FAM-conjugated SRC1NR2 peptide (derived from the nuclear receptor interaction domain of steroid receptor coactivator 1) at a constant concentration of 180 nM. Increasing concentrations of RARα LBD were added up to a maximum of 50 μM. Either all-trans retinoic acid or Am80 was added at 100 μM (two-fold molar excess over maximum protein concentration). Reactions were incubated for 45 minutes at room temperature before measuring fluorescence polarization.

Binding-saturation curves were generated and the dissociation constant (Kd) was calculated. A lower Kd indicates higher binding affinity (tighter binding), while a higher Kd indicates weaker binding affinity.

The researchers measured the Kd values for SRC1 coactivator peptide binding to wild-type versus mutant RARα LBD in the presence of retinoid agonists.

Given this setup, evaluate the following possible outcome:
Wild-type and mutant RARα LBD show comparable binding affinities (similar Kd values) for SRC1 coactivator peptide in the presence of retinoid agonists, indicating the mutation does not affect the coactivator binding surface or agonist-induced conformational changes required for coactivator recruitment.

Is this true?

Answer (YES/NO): NO